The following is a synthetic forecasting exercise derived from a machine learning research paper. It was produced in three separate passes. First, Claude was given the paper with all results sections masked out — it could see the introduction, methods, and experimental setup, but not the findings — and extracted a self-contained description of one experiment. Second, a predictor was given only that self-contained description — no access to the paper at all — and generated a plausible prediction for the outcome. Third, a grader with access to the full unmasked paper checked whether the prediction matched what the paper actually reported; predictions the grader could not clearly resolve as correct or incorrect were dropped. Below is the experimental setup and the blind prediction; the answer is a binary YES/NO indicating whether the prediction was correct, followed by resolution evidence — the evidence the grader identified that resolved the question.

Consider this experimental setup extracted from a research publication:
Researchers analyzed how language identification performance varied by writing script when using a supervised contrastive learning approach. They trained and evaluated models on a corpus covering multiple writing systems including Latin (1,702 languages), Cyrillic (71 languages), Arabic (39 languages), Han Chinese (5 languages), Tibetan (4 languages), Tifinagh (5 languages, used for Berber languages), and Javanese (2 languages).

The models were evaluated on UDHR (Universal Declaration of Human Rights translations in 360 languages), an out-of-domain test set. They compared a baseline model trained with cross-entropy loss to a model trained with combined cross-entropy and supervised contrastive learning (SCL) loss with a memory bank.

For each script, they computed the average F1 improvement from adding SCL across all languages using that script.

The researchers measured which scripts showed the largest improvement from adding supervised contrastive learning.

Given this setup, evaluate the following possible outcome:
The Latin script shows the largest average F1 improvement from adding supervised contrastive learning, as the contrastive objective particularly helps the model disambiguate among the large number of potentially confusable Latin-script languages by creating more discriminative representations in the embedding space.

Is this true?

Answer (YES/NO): NO